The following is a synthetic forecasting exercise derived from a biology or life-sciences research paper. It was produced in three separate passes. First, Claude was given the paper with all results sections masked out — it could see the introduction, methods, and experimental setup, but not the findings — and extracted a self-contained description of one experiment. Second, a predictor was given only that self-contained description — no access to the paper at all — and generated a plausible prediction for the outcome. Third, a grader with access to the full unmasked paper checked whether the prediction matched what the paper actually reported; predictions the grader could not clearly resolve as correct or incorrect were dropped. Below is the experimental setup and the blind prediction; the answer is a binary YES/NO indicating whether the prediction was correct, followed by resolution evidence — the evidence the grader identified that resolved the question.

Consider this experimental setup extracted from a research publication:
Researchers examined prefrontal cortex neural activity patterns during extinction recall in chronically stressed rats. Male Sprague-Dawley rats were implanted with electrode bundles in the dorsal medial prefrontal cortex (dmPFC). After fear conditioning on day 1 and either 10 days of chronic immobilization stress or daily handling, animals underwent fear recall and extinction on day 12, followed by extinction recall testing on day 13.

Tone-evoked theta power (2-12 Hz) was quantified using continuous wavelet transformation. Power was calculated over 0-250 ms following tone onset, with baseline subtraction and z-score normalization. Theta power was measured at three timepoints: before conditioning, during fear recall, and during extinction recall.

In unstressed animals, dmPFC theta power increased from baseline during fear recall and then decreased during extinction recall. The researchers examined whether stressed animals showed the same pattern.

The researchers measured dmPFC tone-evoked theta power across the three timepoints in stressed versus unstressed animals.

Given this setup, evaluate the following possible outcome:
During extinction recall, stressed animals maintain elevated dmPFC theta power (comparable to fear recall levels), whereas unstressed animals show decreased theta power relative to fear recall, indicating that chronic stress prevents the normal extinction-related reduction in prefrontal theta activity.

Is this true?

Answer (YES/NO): NO